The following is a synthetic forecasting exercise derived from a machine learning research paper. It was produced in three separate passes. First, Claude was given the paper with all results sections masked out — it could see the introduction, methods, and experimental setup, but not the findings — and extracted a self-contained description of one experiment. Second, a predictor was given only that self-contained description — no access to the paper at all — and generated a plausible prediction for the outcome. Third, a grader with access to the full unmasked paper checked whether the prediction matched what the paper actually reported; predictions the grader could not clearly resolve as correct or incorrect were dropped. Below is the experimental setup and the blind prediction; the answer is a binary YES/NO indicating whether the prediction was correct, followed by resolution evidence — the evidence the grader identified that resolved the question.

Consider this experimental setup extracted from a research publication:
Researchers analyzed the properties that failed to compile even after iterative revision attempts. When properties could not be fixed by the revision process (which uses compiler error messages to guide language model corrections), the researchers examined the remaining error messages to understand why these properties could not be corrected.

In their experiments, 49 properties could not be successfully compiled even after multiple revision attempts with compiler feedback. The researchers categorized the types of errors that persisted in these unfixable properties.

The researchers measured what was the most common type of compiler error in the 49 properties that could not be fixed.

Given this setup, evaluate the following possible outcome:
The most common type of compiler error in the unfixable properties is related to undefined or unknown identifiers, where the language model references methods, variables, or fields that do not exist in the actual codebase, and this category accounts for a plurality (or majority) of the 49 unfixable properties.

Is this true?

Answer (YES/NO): YES